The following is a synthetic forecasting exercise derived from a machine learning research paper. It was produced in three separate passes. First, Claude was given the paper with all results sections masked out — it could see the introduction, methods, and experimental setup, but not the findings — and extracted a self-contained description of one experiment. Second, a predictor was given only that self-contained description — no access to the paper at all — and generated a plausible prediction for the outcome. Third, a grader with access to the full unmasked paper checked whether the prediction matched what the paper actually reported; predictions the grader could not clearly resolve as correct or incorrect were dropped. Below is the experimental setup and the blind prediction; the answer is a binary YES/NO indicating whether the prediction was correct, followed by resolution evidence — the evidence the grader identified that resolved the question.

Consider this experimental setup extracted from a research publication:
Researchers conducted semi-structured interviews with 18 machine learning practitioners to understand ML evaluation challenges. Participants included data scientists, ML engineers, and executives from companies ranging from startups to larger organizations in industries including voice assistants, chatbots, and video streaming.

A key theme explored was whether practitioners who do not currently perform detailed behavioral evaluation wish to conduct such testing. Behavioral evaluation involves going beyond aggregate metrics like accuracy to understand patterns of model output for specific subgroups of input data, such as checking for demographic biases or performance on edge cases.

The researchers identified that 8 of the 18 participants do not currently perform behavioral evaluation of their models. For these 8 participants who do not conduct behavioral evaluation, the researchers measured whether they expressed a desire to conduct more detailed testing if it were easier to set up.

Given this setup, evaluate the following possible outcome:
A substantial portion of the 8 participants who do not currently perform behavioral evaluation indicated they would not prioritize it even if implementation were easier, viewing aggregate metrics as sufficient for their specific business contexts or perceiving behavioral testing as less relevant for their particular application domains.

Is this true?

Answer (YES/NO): NO